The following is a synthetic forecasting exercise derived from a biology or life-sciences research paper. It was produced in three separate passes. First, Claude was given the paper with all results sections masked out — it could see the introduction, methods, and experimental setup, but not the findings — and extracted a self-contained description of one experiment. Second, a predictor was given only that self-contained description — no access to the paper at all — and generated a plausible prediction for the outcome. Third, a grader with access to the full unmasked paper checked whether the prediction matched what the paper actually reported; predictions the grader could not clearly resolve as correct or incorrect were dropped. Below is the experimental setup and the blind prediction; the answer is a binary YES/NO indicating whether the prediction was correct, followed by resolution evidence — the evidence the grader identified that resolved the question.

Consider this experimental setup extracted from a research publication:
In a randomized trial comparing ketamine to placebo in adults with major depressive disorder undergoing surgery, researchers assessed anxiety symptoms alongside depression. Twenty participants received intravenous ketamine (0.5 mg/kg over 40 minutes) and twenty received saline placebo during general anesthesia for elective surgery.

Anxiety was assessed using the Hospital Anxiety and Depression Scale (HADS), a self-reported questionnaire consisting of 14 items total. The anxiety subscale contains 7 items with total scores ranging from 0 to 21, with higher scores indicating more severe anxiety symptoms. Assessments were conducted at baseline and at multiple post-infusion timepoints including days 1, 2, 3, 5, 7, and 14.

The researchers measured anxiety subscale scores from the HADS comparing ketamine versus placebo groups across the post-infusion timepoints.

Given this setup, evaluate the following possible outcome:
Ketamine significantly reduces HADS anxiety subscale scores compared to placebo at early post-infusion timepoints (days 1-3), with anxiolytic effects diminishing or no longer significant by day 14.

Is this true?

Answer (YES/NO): NO